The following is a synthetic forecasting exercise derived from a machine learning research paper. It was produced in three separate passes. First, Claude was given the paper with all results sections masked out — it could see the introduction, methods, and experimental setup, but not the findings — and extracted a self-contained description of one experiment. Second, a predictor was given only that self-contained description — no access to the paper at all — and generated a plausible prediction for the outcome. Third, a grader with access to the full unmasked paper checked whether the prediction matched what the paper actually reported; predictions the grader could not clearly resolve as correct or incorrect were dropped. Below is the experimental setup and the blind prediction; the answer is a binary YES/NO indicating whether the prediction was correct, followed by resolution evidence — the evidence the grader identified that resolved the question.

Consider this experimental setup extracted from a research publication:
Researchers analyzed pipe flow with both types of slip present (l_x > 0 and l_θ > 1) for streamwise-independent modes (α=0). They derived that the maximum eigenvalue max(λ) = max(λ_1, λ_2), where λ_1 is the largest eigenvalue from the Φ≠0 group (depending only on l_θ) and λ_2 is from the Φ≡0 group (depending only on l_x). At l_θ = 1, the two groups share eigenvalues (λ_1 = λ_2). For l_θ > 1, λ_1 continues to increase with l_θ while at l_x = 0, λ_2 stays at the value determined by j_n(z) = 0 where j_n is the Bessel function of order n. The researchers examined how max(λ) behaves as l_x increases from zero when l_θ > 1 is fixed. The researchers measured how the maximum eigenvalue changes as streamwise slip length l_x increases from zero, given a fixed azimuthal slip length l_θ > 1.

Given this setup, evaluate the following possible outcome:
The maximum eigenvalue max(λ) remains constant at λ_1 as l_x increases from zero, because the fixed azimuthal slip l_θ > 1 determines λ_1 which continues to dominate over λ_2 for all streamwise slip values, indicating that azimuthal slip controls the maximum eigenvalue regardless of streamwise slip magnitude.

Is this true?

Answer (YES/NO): NO